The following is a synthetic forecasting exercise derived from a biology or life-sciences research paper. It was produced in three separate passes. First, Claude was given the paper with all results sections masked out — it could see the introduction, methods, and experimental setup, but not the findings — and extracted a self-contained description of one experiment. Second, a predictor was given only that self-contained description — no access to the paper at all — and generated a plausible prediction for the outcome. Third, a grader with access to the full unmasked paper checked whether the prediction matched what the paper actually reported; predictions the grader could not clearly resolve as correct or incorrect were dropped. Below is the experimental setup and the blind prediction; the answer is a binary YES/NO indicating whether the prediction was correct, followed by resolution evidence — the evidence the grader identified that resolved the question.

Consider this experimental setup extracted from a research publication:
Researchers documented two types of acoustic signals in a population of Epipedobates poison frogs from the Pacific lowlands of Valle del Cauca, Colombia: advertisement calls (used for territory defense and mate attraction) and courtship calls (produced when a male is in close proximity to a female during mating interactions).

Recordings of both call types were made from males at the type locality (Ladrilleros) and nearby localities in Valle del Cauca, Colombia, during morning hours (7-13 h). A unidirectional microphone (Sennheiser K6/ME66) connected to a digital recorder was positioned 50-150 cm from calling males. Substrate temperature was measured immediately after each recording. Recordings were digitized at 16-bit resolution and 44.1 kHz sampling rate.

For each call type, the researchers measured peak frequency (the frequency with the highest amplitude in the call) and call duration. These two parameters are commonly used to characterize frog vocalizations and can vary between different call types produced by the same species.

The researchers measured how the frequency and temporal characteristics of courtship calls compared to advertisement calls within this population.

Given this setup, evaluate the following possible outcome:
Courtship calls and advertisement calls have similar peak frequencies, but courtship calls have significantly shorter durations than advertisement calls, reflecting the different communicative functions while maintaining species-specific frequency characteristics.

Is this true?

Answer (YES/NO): NO